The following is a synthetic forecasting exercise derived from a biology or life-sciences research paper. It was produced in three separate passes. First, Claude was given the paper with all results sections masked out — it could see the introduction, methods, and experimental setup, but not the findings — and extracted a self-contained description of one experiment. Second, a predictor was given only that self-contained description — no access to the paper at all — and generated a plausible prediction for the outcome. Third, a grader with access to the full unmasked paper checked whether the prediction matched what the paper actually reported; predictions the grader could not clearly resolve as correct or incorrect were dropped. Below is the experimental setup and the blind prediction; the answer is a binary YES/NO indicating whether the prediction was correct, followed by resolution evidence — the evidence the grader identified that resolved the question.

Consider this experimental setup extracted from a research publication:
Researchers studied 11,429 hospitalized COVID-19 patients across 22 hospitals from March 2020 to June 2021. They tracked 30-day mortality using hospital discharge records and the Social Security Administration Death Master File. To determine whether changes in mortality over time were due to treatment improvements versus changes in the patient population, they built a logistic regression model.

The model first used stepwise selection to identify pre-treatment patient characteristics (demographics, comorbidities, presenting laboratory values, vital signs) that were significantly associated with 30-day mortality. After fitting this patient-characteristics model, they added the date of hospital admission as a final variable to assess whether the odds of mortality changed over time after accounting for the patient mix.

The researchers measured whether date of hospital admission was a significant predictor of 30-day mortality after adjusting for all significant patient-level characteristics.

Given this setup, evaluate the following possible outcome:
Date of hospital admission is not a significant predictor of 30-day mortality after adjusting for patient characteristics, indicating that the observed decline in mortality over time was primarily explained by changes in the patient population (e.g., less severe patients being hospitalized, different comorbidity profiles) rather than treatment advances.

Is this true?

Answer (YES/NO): NO